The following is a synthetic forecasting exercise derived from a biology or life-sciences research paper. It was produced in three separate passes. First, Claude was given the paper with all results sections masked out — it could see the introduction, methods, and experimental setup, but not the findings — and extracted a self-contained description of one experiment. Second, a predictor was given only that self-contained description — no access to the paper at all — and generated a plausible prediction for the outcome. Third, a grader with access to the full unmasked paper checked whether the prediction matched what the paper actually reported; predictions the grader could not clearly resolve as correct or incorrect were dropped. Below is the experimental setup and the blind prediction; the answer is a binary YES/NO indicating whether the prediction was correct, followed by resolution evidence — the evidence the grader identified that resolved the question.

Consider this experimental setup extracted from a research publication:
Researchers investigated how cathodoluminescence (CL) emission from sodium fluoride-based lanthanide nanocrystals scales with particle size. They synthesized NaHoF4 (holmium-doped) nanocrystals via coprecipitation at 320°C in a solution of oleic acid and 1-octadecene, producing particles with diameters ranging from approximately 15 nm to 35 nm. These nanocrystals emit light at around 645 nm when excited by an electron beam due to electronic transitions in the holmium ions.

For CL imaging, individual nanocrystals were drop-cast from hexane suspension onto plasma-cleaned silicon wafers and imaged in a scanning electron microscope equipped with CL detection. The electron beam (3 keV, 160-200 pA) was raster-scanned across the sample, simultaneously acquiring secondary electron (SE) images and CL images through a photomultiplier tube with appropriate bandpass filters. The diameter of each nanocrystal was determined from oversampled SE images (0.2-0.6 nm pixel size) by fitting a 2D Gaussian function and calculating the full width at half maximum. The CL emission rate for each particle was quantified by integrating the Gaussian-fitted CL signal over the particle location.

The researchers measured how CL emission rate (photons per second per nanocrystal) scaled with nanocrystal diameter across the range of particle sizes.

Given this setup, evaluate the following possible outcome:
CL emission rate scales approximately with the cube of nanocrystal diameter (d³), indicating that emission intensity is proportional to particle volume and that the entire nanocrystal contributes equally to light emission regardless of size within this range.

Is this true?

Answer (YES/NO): NO